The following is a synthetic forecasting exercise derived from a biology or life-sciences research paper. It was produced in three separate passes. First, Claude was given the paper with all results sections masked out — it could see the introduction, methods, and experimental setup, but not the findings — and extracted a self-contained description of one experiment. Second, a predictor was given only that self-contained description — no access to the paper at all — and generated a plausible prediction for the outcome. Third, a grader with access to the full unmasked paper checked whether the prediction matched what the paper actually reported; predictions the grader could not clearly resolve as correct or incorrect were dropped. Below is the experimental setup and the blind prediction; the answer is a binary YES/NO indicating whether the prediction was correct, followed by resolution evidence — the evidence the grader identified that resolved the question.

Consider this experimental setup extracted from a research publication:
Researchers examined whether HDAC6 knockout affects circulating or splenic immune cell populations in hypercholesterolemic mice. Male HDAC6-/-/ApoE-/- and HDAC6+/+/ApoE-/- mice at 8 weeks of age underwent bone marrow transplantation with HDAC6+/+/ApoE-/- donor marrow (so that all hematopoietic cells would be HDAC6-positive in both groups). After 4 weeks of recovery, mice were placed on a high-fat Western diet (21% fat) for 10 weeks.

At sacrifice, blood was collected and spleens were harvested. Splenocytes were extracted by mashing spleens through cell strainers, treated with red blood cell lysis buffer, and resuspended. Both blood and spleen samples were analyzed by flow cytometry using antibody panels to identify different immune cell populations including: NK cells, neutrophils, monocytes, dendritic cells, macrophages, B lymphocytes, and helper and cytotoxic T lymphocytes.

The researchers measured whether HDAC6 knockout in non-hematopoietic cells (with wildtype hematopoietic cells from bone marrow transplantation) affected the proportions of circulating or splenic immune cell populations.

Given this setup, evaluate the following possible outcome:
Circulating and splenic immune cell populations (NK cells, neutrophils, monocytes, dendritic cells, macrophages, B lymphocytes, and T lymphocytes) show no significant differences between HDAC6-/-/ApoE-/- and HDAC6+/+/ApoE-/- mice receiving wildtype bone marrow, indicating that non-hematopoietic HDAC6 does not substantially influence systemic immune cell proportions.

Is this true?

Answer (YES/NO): YES